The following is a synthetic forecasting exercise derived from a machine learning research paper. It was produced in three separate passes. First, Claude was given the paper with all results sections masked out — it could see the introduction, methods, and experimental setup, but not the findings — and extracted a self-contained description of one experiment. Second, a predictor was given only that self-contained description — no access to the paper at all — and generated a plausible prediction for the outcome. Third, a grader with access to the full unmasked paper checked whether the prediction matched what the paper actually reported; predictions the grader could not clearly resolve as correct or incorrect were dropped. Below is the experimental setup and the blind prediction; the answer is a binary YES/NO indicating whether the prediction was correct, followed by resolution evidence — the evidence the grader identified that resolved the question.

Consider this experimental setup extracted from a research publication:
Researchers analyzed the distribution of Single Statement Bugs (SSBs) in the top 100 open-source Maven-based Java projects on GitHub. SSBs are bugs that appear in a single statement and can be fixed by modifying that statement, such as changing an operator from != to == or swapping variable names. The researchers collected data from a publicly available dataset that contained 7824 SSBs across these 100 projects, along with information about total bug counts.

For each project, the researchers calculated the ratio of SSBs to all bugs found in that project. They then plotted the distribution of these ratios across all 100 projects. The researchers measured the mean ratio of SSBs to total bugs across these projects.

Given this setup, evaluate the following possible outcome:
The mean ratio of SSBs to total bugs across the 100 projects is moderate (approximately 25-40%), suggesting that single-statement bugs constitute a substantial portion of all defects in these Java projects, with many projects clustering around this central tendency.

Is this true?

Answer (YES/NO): NO